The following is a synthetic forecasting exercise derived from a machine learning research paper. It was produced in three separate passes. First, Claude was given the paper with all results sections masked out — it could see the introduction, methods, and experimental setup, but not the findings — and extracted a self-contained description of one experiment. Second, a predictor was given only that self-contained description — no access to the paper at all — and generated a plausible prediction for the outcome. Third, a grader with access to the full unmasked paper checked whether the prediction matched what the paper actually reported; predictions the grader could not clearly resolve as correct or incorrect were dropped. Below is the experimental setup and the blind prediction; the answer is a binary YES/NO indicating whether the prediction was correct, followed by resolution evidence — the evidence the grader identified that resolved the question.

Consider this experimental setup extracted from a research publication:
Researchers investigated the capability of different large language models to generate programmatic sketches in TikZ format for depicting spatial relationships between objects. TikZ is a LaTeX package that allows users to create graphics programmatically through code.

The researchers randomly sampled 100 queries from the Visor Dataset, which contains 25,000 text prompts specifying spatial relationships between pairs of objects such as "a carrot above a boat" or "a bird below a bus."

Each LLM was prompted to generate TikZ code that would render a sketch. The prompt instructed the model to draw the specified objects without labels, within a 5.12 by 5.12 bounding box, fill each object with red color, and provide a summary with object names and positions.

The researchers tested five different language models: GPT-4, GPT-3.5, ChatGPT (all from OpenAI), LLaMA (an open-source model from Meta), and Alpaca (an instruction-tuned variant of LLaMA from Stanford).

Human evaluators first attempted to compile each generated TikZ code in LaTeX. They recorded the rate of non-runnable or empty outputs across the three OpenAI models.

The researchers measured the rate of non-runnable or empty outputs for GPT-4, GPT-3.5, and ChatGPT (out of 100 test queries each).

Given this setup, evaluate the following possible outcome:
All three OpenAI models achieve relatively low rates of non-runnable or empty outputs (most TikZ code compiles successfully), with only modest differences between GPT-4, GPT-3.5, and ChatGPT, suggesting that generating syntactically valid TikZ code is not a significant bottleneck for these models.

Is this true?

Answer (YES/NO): YES